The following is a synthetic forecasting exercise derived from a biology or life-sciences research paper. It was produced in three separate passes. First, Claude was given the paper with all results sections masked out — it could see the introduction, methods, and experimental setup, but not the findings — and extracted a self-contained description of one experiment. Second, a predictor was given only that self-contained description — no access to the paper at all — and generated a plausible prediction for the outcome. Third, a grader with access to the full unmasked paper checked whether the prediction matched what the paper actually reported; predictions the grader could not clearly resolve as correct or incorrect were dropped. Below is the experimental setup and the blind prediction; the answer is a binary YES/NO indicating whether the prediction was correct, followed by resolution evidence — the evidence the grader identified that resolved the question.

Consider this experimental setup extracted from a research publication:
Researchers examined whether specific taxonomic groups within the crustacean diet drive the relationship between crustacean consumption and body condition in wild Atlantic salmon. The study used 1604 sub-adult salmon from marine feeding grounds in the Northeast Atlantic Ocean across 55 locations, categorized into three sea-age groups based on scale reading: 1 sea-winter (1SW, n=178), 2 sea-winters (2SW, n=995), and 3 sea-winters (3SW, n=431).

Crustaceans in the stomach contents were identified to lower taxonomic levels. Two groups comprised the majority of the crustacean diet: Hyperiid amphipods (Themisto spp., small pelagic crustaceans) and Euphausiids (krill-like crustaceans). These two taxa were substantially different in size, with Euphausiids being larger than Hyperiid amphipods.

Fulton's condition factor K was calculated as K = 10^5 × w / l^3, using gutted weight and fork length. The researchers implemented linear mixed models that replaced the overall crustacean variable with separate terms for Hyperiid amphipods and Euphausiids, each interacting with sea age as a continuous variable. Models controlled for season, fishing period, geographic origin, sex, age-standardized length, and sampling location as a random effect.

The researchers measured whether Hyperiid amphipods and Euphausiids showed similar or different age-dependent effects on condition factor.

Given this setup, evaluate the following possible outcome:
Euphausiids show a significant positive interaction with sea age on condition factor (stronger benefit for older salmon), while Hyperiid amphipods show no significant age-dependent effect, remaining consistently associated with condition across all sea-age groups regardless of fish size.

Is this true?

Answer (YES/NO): NO